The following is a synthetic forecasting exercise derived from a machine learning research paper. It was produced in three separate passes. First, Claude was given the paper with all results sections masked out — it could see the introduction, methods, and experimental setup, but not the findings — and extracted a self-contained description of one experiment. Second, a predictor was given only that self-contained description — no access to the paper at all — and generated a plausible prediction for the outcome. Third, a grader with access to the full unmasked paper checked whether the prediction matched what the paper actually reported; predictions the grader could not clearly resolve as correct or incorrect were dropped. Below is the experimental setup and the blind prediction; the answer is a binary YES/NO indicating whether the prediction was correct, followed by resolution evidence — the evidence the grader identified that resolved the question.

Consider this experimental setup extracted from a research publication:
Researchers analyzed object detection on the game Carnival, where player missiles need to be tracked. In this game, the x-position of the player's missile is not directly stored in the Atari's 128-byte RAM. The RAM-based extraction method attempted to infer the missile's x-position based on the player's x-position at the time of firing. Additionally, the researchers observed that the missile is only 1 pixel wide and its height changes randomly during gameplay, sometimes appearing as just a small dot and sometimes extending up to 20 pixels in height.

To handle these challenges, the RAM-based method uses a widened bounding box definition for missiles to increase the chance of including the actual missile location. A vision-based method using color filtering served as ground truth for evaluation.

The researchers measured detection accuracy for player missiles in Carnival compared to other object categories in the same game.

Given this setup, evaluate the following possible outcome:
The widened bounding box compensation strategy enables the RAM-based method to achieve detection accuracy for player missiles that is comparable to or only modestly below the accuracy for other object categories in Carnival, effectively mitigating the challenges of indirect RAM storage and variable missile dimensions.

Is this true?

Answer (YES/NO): NO